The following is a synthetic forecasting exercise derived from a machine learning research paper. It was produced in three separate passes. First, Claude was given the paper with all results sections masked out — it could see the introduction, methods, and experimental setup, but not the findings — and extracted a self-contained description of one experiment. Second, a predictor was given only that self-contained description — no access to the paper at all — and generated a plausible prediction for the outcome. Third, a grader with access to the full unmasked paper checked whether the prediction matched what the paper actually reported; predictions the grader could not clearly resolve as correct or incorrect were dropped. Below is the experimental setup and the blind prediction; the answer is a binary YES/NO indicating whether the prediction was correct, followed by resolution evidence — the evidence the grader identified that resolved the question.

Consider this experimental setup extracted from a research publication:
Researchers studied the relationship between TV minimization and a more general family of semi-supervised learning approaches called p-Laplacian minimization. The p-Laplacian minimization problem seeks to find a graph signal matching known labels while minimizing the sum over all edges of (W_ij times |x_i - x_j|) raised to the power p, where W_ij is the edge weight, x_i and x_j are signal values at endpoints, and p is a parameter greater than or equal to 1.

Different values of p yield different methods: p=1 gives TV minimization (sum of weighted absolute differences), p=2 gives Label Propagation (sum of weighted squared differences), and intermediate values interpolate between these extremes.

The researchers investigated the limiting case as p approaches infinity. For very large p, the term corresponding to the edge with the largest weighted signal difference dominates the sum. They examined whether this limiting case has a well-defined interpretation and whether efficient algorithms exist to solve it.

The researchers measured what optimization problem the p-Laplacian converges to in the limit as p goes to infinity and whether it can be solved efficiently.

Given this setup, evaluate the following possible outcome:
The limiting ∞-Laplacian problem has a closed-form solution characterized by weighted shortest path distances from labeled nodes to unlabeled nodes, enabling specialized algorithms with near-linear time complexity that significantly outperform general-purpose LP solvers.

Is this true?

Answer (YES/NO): NO